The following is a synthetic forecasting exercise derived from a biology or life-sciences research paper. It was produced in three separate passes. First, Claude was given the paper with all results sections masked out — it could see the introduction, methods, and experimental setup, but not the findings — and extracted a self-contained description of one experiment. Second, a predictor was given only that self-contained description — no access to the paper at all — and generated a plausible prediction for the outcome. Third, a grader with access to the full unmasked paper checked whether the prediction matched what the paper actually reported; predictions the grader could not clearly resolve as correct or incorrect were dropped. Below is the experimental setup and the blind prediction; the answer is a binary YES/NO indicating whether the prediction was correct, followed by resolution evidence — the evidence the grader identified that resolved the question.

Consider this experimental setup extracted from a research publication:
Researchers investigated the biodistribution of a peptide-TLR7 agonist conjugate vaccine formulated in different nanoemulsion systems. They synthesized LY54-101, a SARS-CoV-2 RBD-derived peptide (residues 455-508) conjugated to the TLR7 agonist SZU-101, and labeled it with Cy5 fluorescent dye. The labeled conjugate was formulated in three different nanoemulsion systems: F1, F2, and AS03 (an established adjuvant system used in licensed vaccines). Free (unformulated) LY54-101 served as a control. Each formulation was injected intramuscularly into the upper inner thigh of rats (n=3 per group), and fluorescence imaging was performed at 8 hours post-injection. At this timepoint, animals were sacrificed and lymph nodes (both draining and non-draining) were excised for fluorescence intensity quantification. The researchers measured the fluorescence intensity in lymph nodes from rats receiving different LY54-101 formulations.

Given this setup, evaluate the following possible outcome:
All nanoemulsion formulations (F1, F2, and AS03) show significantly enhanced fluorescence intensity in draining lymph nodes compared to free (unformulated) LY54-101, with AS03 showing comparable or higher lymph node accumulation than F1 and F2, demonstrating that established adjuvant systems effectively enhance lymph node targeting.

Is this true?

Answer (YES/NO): NO